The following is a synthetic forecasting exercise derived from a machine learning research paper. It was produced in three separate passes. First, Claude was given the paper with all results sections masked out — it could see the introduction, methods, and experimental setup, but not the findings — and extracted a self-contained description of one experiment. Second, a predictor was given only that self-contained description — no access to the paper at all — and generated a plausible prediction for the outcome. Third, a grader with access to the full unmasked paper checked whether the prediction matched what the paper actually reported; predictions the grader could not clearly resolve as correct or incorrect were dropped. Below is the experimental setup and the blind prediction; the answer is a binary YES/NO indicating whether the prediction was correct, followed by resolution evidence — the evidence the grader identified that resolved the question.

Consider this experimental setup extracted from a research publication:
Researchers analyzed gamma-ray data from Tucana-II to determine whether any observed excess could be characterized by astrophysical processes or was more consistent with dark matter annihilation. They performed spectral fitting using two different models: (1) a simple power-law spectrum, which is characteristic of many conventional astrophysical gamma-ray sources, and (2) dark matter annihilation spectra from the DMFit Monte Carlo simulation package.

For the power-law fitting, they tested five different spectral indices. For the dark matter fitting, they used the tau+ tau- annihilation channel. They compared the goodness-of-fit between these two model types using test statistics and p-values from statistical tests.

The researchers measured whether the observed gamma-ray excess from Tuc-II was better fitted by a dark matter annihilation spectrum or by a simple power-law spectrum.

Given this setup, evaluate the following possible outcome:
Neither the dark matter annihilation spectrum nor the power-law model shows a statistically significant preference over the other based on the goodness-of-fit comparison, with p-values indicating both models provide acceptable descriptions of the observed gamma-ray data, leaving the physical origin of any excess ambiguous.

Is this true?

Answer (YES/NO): NO